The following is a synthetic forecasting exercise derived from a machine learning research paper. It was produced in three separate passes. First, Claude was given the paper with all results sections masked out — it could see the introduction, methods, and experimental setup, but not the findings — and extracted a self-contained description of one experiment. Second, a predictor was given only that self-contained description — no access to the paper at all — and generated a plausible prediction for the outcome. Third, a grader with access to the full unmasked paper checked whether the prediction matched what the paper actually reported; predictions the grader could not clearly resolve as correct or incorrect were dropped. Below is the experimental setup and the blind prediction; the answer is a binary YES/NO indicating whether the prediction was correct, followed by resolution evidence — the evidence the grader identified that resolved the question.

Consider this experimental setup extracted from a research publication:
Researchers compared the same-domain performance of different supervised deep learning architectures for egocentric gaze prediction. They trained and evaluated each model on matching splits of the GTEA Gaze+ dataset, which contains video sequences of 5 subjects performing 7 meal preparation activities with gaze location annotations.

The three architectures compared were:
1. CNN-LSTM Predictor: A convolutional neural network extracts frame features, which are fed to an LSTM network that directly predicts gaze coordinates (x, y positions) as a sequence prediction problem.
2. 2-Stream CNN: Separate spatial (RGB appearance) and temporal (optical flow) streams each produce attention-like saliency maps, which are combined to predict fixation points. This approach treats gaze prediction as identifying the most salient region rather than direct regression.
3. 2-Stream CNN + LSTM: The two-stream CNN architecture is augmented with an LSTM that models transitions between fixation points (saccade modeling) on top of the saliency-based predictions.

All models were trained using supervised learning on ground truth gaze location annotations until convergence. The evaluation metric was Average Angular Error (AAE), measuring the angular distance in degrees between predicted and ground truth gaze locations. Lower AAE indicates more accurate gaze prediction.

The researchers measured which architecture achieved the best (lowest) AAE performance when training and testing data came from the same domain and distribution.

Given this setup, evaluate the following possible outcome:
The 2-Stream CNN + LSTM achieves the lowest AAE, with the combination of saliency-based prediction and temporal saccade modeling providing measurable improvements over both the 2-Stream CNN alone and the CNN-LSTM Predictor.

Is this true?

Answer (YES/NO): YES